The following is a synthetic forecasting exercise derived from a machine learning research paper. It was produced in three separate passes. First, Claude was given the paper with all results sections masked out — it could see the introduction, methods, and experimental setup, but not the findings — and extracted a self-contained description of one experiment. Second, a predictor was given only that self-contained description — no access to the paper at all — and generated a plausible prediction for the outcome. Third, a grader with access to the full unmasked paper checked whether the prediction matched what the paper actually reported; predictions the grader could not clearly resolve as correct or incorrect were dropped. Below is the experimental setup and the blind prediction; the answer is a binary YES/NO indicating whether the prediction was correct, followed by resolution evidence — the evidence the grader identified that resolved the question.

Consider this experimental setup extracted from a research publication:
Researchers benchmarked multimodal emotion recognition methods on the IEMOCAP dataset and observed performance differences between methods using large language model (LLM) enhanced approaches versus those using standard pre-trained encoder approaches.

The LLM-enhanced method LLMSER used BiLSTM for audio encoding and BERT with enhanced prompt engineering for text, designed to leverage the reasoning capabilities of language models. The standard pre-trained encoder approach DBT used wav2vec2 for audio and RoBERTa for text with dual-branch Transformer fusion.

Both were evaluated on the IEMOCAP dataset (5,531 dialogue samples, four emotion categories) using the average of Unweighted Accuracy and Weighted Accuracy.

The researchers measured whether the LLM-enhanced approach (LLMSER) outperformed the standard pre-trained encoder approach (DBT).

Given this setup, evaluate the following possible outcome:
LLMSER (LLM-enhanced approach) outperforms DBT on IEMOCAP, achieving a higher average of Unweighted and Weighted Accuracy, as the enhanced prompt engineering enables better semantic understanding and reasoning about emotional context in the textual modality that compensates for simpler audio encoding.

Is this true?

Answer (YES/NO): NO